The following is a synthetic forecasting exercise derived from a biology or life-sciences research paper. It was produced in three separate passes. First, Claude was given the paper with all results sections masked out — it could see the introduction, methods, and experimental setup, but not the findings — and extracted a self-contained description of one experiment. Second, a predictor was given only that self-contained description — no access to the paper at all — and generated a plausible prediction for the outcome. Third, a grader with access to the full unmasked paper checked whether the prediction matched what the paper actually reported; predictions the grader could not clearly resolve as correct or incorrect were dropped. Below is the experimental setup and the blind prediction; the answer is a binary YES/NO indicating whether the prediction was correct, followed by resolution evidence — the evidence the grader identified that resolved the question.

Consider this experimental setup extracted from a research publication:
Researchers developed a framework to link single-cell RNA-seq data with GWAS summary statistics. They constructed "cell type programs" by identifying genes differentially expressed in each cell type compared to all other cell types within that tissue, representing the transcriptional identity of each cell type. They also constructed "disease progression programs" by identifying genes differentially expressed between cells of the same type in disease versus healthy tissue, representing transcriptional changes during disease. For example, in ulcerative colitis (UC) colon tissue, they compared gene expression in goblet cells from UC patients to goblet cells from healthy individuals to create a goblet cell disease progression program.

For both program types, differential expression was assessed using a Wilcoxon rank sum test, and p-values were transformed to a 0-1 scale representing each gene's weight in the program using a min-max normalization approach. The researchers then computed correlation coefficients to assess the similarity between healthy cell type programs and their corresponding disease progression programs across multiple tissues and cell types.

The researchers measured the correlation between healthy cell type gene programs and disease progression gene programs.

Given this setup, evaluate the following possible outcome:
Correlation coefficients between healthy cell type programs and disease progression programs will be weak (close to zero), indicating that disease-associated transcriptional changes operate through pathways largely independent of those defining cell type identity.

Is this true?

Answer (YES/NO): YES